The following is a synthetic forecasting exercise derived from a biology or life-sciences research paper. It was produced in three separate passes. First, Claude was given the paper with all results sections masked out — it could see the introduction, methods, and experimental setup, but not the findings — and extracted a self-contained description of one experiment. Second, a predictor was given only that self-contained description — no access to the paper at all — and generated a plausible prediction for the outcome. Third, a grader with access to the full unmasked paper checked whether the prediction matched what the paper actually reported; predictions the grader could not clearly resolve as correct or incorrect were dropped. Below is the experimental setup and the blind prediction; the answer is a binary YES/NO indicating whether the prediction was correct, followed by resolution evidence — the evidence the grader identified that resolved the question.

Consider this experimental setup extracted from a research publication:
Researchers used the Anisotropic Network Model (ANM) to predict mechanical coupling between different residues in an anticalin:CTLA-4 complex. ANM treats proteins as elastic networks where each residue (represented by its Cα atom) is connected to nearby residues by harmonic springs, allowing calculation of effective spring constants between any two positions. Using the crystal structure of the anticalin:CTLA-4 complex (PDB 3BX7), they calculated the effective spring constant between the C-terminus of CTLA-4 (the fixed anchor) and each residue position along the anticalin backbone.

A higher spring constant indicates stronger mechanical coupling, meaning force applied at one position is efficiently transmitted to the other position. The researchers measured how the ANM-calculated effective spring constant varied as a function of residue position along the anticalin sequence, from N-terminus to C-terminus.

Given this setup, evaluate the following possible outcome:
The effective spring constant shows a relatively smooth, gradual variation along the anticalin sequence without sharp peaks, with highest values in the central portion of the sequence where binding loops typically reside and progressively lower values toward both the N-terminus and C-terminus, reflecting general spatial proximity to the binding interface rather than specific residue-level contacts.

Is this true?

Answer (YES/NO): NO